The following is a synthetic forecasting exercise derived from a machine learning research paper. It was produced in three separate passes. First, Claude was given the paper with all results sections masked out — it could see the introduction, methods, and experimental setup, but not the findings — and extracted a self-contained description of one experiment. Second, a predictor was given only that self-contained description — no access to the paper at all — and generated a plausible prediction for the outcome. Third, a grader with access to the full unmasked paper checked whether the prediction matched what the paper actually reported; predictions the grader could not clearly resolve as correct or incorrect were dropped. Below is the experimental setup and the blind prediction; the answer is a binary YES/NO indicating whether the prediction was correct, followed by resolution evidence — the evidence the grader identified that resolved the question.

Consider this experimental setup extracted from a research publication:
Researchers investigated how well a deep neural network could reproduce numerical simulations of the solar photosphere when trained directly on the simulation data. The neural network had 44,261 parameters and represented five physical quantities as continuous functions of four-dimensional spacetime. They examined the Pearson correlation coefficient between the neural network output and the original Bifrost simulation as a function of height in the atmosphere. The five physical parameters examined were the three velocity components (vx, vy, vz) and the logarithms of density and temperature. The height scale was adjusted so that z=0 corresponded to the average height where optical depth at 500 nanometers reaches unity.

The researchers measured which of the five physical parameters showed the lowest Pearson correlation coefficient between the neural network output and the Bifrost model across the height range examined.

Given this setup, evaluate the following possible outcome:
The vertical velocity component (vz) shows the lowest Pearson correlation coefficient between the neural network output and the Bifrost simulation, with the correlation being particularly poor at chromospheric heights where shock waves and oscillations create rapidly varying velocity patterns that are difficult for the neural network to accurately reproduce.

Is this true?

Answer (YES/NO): NO